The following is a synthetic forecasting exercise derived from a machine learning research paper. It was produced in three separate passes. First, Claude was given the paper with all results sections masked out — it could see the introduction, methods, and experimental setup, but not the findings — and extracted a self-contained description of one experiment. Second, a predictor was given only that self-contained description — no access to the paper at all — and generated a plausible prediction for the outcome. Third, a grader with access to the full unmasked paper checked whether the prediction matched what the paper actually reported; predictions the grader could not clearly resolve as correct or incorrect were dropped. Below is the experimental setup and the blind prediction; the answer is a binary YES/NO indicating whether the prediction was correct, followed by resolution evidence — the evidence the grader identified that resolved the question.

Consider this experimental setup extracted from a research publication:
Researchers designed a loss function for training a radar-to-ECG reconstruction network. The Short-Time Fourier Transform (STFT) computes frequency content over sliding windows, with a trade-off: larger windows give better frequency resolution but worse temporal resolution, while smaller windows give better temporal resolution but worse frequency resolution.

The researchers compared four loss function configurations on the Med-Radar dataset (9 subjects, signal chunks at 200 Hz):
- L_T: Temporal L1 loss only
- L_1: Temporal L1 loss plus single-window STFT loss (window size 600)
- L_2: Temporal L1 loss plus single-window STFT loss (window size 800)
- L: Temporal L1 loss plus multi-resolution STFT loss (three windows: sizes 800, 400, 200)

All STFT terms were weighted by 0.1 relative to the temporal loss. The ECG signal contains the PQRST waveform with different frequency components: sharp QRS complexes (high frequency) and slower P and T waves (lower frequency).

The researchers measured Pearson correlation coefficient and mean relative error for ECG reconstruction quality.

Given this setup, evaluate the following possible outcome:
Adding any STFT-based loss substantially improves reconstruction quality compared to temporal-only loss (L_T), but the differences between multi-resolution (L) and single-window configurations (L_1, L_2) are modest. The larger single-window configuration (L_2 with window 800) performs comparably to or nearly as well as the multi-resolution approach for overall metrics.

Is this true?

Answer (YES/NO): NO